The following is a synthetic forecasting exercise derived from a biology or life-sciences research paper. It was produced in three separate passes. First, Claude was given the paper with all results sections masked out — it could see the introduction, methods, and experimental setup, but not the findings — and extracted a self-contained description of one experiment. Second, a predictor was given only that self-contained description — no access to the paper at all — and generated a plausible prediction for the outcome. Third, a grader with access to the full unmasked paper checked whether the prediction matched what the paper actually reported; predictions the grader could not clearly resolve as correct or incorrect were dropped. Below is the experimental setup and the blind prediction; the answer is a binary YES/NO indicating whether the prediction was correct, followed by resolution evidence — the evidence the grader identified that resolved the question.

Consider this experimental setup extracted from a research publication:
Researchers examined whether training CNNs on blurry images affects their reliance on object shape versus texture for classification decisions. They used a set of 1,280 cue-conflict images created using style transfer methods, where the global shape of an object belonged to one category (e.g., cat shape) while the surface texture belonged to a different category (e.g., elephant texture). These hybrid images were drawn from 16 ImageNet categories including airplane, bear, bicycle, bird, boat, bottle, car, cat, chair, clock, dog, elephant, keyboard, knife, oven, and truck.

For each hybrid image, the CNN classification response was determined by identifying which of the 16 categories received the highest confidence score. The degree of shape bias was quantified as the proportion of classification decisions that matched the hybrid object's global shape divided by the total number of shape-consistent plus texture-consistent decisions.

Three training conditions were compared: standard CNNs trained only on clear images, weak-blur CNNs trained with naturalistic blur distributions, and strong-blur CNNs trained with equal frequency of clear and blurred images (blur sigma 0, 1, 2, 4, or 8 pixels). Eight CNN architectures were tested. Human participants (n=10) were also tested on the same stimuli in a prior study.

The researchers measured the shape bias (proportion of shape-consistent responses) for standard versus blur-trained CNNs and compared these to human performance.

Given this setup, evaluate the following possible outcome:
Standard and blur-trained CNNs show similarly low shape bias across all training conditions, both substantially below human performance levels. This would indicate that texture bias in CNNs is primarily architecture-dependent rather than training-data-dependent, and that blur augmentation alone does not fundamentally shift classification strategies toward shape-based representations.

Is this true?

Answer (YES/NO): NO